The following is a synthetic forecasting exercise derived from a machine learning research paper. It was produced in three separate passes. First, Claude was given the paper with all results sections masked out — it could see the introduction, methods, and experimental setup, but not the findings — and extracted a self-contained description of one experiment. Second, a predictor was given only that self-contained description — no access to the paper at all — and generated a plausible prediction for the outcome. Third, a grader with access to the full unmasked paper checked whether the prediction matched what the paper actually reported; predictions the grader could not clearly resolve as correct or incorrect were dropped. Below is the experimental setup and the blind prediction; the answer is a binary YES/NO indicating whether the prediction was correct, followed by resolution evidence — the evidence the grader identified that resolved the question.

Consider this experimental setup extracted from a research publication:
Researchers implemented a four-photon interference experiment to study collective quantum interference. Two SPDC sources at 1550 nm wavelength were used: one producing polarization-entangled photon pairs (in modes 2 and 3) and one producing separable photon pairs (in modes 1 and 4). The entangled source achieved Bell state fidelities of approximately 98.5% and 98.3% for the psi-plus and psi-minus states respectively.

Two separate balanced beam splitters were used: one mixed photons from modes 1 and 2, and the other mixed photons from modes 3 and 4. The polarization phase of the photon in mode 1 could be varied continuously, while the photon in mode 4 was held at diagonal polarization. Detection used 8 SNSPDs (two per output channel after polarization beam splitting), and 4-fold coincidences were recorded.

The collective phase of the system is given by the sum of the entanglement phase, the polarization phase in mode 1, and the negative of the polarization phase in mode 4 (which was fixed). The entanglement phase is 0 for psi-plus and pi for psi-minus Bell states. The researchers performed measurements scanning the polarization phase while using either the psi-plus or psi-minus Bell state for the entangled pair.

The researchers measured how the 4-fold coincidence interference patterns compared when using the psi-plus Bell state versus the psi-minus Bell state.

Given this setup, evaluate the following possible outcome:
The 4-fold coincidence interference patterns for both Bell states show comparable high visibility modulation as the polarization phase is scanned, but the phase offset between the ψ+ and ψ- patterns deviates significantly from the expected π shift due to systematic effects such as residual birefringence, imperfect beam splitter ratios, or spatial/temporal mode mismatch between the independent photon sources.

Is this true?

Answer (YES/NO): NO